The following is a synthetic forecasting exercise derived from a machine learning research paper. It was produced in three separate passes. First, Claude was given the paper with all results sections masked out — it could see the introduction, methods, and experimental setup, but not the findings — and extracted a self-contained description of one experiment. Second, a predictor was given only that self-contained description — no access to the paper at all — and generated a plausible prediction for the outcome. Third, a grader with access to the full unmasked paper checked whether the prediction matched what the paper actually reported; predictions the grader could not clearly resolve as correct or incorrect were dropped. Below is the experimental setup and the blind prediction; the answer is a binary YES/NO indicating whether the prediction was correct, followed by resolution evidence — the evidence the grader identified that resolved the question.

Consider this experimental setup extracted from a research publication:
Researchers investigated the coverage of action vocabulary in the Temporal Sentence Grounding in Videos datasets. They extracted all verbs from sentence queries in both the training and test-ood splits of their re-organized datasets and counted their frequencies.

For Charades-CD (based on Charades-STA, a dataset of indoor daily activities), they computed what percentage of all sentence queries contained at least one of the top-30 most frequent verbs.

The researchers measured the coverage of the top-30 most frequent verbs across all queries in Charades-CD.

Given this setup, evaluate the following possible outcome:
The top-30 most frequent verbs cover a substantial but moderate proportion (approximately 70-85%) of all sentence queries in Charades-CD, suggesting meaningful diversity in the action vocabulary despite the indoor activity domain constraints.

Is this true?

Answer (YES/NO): NO